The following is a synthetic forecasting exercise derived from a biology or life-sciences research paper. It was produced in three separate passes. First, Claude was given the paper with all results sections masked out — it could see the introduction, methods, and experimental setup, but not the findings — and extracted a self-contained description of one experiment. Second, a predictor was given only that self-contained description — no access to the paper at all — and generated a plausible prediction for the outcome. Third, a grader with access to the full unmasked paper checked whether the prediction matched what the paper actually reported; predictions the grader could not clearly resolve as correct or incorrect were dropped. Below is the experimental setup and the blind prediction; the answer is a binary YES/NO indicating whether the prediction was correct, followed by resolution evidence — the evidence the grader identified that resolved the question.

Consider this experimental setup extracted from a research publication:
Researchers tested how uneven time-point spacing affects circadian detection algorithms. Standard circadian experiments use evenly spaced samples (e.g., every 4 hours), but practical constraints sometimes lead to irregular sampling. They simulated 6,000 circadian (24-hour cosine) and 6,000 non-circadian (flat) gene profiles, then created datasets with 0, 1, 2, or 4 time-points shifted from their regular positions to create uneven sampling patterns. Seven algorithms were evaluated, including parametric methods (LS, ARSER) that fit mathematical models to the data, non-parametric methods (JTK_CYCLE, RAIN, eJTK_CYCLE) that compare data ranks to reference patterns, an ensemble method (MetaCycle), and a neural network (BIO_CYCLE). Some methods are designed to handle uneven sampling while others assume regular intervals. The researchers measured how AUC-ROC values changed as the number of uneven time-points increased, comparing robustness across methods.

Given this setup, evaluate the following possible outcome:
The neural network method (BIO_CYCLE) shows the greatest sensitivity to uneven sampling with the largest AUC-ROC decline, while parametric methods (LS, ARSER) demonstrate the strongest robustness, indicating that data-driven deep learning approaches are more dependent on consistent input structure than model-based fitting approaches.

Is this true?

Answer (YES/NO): NO